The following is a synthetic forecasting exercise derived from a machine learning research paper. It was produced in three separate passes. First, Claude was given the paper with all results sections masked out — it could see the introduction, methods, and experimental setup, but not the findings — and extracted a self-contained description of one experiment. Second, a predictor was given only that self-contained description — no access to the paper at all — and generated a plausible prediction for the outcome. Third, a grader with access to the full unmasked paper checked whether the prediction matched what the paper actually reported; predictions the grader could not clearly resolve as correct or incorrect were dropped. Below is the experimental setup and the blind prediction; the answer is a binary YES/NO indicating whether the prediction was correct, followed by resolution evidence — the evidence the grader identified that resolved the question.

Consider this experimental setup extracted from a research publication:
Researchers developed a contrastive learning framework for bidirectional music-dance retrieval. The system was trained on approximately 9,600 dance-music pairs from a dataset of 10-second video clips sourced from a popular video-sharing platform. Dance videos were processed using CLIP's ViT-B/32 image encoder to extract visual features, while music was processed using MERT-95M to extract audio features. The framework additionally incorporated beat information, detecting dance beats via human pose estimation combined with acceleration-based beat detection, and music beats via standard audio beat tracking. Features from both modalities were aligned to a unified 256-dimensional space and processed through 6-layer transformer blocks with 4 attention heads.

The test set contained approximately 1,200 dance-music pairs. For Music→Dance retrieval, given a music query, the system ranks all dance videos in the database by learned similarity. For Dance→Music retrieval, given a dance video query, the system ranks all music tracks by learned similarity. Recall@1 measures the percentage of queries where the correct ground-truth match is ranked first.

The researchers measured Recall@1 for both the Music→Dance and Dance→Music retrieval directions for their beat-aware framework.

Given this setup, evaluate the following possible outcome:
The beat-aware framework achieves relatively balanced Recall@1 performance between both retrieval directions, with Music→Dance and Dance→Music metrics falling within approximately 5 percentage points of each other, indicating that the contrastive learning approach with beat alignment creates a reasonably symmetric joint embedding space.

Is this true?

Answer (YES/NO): YES